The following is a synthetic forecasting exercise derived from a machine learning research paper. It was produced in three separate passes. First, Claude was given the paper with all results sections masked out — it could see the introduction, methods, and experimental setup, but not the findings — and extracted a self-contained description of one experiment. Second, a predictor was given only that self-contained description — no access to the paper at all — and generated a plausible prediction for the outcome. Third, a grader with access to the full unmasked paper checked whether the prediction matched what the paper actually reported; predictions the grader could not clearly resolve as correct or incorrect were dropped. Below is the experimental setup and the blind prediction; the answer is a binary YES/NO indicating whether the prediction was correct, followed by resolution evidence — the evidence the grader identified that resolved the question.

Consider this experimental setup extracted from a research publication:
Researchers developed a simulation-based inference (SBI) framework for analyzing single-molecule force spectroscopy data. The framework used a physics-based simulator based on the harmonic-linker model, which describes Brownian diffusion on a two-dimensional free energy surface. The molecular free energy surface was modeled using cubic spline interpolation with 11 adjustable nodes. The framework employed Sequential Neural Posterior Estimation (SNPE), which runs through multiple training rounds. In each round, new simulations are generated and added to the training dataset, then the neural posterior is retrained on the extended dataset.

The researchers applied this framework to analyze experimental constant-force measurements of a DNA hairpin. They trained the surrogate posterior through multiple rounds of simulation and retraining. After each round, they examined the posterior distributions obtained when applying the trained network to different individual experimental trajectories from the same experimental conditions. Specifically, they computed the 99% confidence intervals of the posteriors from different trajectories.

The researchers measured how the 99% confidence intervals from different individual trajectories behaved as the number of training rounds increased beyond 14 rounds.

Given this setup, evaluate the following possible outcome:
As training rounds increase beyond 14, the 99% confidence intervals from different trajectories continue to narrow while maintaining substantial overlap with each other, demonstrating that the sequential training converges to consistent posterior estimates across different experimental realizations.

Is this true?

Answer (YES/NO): NO